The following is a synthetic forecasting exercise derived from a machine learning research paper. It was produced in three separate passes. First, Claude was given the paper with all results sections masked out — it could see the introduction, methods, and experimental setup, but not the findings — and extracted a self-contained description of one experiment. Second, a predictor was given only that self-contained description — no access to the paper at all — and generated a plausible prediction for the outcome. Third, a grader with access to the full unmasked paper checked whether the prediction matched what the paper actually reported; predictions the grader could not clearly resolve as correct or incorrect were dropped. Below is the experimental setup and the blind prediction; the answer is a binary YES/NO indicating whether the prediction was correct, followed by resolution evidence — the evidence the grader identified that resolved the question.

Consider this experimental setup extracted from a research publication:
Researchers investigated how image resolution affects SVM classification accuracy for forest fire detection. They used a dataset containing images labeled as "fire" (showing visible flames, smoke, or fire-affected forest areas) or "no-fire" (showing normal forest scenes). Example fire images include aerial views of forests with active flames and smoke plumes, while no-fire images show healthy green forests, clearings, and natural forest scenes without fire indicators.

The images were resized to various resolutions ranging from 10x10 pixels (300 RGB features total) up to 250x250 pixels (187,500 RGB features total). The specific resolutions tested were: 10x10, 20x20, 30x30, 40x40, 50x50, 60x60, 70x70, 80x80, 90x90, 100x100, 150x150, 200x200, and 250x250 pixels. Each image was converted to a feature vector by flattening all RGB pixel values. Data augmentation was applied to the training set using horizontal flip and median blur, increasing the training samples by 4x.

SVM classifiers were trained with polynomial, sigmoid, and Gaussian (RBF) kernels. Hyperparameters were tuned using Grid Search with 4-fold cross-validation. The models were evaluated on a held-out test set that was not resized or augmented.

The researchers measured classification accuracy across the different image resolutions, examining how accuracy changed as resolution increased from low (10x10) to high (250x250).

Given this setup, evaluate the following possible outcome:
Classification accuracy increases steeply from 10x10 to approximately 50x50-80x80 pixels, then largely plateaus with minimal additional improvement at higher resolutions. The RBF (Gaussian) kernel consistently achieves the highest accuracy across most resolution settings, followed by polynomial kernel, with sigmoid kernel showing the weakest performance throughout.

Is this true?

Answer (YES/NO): NO